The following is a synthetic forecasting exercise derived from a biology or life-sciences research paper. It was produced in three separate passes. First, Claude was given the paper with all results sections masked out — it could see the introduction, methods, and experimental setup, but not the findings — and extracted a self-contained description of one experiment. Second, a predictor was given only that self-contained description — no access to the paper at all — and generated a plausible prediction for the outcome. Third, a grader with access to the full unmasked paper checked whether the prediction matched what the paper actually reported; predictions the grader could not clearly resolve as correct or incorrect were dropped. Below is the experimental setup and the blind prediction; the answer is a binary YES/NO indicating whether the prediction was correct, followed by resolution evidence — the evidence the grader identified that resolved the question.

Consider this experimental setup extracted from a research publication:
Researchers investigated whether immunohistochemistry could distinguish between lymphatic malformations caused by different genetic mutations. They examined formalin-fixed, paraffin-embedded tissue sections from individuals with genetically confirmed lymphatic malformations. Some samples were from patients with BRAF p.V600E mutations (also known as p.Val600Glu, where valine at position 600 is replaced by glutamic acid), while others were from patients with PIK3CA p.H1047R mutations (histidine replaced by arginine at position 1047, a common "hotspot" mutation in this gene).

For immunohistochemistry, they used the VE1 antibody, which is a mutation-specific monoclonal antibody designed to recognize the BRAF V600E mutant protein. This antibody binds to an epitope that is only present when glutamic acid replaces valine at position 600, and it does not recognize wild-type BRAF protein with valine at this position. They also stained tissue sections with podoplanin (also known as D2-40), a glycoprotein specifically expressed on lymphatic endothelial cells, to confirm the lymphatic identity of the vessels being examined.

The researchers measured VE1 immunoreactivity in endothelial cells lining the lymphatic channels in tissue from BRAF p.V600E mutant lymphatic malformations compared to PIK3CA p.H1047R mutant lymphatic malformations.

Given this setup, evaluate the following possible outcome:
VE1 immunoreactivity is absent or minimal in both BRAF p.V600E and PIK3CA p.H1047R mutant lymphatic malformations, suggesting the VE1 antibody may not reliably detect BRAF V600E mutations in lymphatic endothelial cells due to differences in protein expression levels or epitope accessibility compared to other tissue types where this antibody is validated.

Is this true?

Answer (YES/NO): NO